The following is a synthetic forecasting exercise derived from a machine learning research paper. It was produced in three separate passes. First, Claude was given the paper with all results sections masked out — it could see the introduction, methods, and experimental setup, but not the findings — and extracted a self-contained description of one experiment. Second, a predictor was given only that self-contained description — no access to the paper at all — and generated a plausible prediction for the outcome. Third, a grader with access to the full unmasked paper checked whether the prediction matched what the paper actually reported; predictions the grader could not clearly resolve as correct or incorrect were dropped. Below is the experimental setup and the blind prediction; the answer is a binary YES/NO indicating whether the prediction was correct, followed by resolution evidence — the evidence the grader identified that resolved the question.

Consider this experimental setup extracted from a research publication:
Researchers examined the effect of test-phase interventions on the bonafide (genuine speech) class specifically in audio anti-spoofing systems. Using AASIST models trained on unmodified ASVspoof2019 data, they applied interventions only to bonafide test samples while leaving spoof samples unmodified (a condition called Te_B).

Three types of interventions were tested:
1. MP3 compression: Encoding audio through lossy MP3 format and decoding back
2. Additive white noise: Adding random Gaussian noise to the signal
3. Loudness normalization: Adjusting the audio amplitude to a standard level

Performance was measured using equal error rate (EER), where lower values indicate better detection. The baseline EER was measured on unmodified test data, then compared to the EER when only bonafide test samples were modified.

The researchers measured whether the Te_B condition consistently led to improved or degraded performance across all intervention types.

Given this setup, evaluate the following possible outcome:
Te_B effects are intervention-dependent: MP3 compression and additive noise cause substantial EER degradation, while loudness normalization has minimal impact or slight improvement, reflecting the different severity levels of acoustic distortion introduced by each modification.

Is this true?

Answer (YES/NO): NO